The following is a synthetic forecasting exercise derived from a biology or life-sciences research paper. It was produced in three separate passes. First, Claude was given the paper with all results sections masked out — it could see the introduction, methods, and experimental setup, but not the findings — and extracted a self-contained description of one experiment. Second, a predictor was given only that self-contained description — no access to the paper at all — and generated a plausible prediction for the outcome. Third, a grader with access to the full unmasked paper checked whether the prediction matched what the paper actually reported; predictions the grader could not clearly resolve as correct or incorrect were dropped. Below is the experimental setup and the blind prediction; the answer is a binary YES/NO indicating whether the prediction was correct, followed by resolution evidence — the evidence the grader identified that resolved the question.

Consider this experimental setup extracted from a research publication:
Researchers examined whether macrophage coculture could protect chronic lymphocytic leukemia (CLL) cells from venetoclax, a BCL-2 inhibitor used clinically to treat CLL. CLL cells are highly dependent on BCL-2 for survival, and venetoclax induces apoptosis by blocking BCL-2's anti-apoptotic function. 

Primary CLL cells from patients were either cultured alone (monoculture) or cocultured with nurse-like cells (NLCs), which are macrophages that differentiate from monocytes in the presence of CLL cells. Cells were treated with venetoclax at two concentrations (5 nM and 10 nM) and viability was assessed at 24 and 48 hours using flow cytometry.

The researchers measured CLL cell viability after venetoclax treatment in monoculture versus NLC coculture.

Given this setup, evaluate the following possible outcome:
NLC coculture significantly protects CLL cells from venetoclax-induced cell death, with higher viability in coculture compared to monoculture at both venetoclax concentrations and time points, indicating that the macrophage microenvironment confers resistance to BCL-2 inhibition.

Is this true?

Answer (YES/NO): NO